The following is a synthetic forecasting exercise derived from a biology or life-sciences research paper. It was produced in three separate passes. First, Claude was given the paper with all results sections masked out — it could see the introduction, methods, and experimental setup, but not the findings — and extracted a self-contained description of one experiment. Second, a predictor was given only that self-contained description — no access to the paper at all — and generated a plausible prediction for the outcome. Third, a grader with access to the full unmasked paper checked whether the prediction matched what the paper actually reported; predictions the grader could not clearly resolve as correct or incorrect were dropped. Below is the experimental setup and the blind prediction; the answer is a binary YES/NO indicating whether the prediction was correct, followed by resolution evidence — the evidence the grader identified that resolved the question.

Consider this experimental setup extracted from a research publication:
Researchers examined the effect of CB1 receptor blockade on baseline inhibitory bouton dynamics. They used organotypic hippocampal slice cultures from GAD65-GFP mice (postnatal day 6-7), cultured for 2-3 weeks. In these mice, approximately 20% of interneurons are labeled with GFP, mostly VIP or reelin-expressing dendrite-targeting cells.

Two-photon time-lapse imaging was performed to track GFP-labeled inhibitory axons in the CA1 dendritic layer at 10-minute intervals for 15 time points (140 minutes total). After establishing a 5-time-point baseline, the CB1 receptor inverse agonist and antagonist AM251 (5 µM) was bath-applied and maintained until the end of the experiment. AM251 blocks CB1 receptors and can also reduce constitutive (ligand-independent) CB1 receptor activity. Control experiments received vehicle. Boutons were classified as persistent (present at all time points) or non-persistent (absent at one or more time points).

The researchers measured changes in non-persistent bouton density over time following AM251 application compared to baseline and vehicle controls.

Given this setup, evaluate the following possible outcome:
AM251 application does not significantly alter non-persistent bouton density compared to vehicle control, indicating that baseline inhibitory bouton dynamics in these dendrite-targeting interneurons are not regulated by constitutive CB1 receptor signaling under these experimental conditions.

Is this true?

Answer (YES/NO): YES